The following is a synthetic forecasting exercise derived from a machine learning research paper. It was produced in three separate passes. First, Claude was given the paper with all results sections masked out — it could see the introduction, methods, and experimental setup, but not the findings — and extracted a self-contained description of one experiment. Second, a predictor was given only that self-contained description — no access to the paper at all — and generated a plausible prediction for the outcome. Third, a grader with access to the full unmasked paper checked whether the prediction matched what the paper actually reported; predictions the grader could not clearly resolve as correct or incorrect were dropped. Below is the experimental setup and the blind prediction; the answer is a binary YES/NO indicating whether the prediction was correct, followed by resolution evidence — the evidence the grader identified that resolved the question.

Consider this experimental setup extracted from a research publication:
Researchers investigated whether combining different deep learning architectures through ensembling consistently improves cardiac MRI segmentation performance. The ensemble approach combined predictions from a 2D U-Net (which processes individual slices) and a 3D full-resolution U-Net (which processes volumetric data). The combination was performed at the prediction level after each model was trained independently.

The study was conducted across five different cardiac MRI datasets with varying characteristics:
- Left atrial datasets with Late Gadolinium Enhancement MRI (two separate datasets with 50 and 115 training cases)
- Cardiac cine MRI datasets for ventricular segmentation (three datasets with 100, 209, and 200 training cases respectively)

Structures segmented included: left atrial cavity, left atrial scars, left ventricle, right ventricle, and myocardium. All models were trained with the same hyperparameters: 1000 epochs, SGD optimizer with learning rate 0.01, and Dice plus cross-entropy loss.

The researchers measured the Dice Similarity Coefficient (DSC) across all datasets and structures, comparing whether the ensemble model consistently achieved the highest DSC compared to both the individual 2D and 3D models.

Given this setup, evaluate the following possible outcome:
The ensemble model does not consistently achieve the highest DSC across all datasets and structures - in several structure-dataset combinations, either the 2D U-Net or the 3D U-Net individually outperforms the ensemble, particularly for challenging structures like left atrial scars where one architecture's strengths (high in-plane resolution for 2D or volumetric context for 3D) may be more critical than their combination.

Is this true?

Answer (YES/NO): YES